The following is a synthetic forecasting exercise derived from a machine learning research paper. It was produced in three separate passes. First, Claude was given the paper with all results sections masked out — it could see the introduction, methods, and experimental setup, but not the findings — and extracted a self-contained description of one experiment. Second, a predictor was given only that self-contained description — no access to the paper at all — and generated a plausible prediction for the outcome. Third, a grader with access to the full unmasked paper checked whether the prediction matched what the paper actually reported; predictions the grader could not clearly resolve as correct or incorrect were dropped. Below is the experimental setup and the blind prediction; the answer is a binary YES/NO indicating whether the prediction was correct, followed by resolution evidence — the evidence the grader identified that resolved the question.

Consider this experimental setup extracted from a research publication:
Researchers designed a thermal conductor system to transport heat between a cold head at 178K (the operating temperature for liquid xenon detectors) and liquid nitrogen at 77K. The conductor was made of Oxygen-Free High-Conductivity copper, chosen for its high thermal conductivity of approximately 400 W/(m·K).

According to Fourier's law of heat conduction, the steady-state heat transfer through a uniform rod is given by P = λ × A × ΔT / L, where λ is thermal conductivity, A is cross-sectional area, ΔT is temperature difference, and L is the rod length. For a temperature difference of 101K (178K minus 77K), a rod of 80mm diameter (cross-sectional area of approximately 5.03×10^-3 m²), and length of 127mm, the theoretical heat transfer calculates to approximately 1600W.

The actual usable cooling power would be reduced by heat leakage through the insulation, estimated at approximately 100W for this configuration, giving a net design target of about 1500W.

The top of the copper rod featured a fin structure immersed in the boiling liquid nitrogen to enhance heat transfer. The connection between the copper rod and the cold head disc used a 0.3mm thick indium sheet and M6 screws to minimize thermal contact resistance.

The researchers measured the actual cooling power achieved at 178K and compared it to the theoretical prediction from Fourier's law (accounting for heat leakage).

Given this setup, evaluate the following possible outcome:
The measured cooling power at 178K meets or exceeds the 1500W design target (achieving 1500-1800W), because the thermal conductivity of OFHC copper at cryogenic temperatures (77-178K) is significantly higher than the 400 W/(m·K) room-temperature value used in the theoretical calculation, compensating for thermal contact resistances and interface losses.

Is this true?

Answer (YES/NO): NO